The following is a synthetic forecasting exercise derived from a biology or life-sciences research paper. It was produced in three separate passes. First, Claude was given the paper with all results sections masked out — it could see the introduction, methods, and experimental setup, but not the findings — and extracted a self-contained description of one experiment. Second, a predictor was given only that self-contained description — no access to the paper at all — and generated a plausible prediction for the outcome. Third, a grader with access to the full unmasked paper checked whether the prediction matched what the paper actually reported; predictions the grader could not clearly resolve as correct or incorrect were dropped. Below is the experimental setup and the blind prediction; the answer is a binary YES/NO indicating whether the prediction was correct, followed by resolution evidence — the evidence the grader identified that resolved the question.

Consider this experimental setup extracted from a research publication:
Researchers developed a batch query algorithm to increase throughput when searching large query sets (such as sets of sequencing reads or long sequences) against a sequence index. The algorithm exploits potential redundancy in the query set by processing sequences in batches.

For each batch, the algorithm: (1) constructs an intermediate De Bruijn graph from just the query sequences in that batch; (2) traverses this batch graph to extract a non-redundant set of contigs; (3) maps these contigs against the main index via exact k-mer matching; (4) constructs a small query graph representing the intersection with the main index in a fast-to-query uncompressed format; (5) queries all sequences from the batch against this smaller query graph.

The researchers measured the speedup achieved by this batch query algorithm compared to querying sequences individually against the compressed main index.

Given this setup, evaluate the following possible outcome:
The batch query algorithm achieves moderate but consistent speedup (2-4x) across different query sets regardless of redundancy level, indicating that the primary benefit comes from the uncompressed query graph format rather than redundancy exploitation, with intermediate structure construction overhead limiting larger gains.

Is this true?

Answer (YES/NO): NO